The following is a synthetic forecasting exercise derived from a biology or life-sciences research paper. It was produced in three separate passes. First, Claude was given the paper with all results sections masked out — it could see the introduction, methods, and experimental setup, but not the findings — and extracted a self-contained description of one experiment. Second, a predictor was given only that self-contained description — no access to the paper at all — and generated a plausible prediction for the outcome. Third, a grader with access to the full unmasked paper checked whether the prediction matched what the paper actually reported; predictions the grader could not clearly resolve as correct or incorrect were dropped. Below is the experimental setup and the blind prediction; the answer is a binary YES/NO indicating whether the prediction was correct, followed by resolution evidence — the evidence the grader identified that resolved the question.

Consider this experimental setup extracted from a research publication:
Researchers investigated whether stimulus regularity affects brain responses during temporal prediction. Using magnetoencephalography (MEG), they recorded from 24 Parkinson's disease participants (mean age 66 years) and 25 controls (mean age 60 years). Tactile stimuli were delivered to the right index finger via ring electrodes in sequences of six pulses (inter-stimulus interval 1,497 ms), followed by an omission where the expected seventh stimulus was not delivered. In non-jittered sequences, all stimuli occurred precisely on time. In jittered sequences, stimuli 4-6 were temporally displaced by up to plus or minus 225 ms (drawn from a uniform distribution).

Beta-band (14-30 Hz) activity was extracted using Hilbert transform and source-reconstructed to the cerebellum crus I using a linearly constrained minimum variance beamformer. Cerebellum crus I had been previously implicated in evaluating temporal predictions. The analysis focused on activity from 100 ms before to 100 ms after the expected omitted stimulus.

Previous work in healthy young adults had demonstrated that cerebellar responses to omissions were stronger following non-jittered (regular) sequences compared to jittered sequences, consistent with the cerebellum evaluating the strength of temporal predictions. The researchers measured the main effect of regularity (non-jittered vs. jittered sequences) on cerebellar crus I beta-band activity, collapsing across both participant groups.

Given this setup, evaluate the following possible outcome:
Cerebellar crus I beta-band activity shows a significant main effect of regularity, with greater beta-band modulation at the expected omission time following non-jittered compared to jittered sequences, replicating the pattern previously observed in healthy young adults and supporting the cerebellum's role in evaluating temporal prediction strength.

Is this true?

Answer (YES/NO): NO